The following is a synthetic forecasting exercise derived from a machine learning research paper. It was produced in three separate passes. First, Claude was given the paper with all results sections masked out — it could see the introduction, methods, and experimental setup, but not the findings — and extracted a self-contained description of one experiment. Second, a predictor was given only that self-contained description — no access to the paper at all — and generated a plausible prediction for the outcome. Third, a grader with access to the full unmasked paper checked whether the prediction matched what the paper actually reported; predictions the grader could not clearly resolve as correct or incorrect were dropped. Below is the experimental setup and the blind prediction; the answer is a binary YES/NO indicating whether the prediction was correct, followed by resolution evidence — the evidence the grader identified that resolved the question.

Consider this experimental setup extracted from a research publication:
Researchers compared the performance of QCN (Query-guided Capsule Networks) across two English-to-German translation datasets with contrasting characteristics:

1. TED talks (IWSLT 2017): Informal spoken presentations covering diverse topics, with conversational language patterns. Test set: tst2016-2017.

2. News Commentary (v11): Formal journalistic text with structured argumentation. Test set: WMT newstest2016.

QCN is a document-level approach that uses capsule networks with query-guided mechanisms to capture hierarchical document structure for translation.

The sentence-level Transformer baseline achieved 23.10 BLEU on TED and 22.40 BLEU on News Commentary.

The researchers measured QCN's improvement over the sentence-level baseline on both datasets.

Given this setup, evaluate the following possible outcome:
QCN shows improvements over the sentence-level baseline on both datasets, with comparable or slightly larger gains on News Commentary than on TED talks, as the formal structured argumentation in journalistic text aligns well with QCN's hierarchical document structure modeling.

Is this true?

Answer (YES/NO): NO